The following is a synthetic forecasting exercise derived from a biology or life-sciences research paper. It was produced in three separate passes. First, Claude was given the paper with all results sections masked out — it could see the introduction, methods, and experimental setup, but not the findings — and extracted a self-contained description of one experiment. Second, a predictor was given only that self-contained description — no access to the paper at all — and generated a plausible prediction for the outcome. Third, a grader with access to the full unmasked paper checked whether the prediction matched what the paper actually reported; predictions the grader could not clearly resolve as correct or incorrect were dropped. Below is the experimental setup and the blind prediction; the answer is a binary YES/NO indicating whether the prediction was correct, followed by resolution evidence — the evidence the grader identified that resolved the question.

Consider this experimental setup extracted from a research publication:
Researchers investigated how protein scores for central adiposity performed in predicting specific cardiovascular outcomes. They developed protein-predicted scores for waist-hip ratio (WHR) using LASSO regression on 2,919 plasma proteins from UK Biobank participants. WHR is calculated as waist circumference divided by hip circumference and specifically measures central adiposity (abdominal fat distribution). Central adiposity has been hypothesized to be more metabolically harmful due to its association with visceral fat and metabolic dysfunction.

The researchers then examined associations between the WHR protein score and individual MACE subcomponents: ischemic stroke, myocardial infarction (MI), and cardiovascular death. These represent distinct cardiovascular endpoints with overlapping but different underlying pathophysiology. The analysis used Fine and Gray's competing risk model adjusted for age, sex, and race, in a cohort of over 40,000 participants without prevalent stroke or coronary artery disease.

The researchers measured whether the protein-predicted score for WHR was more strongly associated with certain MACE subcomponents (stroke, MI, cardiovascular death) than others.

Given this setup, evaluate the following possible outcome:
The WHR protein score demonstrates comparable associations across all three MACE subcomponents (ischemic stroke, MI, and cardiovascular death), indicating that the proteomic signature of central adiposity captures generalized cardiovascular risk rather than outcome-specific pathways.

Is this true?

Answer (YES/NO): NO